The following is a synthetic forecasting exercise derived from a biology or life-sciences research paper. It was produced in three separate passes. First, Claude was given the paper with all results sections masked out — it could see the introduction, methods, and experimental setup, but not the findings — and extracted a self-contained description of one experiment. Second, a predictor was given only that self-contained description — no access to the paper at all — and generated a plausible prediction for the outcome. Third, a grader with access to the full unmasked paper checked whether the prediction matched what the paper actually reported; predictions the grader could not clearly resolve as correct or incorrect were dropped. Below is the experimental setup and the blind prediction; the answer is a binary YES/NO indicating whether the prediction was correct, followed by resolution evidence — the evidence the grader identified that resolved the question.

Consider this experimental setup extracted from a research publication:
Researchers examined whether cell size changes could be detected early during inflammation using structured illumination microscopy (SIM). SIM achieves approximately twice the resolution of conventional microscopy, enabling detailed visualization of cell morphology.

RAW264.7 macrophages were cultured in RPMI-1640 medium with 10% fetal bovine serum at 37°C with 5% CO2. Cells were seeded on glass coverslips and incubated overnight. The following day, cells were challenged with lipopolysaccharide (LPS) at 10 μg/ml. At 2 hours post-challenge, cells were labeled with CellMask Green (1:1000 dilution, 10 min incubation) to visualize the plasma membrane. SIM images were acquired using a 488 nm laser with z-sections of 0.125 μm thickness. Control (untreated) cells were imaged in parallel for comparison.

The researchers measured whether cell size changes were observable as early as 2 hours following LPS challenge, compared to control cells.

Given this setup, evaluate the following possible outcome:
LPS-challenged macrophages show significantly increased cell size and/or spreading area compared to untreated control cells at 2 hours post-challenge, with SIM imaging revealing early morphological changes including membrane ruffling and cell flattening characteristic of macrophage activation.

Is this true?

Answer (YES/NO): YES